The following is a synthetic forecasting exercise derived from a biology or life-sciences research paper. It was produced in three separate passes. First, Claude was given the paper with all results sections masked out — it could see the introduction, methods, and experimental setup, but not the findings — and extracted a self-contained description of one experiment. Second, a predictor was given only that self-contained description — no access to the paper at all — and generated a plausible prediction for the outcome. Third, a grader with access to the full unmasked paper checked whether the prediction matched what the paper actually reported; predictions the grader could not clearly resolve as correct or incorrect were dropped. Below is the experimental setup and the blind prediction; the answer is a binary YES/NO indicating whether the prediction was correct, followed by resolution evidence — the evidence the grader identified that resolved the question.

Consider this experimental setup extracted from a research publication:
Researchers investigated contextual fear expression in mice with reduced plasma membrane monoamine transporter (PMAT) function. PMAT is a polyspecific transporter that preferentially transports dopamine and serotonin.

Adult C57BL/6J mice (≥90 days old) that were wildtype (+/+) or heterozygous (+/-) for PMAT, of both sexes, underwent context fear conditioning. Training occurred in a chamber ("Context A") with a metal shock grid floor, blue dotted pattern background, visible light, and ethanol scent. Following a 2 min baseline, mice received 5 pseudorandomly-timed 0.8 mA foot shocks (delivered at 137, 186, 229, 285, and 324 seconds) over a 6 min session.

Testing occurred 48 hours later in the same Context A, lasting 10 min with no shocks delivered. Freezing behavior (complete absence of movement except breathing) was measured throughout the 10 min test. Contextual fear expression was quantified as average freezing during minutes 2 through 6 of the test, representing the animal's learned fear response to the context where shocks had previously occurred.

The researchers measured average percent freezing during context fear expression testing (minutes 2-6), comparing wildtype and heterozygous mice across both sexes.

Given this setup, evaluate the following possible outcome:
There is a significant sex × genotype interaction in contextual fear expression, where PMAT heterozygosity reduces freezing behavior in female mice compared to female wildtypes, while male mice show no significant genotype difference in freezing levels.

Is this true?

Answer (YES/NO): NO